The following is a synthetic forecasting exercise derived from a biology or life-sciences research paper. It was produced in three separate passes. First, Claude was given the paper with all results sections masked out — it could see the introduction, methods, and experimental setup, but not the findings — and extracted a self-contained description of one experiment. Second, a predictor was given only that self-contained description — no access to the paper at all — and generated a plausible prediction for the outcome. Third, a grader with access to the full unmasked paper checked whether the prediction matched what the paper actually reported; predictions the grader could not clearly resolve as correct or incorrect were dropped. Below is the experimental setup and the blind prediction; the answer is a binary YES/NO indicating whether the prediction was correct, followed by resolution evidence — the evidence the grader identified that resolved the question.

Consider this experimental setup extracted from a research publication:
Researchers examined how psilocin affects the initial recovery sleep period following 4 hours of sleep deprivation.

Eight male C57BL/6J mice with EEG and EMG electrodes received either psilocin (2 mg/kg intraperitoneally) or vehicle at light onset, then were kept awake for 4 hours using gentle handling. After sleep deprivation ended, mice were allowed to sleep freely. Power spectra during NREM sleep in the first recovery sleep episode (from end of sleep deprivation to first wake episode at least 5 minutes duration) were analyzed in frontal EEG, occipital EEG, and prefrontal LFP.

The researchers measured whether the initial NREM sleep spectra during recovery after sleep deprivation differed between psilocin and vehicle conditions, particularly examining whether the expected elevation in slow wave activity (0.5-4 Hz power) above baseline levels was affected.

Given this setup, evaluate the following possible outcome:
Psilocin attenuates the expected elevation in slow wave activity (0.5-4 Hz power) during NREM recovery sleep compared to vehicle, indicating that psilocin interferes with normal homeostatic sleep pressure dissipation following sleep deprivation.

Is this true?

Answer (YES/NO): NO